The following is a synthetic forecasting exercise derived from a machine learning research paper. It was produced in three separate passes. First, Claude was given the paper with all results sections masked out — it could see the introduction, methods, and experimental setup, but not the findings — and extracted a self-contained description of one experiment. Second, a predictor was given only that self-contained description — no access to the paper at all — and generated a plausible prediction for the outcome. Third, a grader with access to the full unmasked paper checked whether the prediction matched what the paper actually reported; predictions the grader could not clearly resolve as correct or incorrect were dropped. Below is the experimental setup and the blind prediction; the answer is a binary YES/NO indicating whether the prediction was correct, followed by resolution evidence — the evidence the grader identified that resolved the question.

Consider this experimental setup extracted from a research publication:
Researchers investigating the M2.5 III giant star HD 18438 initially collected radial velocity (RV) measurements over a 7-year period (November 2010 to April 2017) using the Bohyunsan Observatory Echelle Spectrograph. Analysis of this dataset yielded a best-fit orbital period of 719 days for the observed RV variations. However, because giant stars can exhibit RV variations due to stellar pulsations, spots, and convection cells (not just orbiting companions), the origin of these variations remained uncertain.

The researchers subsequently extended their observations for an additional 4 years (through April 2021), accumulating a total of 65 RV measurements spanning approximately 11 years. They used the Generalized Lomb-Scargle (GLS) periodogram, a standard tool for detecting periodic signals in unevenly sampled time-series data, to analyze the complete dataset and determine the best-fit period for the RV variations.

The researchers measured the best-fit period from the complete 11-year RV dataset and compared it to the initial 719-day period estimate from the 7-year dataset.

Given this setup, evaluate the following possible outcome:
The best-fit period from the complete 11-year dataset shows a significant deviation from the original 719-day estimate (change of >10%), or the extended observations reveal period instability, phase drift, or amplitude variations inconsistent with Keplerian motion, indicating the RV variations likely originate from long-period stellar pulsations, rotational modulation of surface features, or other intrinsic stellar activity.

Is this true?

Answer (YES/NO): NO